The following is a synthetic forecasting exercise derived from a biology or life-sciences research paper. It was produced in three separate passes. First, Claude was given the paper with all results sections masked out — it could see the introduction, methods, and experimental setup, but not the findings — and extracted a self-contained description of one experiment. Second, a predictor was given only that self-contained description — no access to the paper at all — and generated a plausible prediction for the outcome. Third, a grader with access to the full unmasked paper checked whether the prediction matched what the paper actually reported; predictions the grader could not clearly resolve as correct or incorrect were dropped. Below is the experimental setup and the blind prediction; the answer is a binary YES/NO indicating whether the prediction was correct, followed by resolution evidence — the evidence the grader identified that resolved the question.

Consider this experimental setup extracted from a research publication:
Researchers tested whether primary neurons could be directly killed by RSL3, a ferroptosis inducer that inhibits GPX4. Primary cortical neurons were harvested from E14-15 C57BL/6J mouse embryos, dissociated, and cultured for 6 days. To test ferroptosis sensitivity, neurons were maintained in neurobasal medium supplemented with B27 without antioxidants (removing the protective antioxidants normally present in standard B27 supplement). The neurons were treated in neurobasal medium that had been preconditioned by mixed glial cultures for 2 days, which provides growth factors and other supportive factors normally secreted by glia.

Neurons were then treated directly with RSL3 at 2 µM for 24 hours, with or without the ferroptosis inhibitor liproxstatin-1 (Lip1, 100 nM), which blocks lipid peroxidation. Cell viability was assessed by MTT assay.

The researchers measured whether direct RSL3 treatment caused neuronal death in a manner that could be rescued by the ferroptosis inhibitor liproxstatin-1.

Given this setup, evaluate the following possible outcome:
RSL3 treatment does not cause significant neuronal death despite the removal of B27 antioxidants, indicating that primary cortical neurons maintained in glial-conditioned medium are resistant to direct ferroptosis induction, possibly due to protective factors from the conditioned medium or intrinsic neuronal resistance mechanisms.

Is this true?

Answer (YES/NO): YES